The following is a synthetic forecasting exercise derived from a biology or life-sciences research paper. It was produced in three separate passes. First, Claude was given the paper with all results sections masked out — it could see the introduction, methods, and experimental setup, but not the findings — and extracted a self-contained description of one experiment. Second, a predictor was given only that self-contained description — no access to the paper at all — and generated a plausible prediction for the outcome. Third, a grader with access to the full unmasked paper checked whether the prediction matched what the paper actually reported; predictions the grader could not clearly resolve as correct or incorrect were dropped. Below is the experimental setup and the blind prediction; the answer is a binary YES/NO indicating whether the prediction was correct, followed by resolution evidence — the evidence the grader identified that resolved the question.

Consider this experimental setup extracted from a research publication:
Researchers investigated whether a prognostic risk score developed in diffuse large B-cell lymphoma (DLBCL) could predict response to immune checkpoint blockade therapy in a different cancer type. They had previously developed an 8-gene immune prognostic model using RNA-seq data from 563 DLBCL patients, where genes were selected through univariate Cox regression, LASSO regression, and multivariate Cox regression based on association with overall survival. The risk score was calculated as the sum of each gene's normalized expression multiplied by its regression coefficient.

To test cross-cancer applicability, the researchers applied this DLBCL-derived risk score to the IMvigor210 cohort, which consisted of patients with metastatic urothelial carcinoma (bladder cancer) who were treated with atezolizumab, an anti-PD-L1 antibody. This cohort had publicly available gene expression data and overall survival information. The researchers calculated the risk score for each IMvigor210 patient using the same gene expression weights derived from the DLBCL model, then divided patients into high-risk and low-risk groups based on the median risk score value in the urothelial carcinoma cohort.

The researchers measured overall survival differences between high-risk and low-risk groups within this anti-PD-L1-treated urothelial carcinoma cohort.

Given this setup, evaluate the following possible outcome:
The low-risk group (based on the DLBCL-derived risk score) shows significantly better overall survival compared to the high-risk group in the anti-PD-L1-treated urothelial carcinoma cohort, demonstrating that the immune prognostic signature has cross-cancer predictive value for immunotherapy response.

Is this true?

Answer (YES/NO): YES